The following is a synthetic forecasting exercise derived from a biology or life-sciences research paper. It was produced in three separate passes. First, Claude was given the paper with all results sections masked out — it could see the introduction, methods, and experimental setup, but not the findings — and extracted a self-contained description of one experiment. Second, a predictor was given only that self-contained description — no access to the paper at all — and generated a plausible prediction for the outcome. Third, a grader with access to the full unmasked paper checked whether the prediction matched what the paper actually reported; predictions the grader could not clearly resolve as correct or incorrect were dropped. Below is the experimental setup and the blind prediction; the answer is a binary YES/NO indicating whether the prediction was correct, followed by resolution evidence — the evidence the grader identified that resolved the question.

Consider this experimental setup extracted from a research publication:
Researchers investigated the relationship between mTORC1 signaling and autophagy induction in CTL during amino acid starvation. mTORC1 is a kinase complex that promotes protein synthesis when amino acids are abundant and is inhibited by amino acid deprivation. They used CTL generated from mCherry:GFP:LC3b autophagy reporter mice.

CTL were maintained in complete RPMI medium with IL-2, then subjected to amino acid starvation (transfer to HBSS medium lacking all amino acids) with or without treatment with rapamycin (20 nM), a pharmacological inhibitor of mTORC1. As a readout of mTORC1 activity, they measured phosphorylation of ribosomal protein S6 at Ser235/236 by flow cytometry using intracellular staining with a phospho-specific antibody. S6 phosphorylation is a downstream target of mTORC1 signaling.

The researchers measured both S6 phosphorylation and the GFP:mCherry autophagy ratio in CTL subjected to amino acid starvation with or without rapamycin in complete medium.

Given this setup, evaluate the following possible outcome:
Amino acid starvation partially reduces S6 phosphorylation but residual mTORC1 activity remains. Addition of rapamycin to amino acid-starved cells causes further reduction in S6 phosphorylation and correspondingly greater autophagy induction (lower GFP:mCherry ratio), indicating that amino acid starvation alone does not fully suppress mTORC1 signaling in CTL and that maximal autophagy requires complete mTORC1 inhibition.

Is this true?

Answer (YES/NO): NO